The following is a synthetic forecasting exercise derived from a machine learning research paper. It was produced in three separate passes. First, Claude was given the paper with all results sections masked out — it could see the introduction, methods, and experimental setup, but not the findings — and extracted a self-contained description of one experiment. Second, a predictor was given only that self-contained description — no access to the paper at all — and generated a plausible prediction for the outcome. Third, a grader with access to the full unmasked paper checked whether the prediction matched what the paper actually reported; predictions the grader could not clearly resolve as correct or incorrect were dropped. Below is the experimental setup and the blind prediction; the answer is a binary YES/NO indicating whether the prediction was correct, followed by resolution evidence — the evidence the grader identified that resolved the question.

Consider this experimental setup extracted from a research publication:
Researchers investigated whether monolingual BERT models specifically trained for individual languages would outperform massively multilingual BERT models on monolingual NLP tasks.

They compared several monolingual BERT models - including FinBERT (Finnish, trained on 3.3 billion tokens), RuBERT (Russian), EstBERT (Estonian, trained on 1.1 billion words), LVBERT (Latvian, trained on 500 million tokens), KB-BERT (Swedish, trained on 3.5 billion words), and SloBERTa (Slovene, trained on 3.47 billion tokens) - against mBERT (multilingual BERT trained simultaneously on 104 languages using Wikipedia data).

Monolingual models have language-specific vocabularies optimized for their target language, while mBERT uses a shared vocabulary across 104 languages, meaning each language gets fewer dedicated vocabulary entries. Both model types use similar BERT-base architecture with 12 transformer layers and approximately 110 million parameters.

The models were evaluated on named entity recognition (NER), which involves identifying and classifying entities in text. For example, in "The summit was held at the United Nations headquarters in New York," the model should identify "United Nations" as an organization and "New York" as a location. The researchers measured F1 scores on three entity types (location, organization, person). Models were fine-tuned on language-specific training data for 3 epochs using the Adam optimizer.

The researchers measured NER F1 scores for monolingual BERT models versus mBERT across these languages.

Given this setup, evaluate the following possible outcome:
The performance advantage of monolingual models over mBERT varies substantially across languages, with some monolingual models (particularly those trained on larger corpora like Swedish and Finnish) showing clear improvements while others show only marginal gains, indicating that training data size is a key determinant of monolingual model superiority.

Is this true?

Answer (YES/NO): NO